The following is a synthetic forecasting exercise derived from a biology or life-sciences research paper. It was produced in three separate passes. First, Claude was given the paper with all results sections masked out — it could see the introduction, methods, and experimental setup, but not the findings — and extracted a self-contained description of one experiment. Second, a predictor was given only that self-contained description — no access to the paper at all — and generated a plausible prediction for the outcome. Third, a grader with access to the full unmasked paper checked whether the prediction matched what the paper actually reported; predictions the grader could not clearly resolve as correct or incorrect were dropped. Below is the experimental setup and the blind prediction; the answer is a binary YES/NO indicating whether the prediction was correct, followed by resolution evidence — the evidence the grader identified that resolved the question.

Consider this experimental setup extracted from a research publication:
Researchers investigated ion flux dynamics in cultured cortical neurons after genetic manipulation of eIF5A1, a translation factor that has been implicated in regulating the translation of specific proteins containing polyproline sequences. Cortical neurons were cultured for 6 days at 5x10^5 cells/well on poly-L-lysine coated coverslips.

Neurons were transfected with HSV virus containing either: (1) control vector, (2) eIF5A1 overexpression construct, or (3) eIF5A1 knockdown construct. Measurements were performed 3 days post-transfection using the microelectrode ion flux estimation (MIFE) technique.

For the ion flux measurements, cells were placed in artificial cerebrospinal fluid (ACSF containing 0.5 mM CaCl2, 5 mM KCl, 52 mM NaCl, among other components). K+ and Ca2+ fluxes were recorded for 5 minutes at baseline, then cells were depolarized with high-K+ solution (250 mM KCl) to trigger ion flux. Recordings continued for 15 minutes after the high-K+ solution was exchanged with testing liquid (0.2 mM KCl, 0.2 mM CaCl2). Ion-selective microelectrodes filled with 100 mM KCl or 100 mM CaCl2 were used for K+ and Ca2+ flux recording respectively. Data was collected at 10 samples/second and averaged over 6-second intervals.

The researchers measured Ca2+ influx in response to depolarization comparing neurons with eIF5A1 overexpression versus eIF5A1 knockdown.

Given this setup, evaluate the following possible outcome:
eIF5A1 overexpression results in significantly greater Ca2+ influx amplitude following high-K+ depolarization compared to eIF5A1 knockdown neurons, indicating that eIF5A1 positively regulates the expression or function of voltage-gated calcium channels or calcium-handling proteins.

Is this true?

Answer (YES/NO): NO